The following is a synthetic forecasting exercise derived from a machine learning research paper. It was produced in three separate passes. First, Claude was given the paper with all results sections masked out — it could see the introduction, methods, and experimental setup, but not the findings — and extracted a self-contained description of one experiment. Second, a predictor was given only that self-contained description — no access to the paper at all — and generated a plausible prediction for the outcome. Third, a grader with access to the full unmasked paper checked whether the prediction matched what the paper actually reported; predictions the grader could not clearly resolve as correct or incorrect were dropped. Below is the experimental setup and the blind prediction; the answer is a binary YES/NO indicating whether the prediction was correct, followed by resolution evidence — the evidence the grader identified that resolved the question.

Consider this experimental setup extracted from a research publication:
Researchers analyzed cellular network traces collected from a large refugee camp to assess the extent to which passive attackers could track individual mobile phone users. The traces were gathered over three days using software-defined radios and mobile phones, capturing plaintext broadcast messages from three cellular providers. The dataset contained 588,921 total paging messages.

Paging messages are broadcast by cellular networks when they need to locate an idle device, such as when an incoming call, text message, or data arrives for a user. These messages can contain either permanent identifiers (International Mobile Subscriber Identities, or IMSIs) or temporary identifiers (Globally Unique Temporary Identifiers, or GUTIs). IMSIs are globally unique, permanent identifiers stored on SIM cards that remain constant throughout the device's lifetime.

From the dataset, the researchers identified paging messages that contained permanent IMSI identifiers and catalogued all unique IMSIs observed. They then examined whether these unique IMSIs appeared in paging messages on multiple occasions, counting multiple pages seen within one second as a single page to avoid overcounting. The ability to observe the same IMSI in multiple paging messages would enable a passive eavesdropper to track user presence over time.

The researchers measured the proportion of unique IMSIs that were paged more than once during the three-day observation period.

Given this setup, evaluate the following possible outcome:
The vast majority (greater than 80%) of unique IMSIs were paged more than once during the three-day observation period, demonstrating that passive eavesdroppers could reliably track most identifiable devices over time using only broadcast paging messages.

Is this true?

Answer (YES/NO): NO